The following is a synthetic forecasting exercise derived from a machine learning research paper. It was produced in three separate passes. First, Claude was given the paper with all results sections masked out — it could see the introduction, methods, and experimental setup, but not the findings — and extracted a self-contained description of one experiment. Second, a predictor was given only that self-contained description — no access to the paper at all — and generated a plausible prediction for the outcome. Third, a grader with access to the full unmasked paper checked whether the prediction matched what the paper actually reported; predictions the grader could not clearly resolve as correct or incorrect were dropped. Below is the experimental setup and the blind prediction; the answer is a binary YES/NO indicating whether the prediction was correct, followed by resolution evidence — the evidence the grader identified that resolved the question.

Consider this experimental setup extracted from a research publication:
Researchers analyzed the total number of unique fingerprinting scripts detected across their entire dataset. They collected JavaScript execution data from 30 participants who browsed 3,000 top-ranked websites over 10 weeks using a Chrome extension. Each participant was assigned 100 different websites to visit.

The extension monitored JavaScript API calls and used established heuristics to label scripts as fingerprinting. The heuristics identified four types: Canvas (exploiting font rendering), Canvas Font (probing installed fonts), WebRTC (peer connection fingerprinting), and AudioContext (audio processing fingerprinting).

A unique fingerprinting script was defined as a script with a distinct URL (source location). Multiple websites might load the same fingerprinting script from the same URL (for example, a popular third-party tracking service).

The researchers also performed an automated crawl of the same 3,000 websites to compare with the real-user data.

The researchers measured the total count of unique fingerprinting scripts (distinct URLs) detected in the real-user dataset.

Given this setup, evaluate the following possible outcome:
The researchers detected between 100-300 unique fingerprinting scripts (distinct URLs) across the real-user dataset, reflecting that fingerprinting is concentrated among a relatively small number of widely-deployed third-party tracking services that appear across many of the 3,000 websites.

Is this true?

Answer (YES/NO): NO